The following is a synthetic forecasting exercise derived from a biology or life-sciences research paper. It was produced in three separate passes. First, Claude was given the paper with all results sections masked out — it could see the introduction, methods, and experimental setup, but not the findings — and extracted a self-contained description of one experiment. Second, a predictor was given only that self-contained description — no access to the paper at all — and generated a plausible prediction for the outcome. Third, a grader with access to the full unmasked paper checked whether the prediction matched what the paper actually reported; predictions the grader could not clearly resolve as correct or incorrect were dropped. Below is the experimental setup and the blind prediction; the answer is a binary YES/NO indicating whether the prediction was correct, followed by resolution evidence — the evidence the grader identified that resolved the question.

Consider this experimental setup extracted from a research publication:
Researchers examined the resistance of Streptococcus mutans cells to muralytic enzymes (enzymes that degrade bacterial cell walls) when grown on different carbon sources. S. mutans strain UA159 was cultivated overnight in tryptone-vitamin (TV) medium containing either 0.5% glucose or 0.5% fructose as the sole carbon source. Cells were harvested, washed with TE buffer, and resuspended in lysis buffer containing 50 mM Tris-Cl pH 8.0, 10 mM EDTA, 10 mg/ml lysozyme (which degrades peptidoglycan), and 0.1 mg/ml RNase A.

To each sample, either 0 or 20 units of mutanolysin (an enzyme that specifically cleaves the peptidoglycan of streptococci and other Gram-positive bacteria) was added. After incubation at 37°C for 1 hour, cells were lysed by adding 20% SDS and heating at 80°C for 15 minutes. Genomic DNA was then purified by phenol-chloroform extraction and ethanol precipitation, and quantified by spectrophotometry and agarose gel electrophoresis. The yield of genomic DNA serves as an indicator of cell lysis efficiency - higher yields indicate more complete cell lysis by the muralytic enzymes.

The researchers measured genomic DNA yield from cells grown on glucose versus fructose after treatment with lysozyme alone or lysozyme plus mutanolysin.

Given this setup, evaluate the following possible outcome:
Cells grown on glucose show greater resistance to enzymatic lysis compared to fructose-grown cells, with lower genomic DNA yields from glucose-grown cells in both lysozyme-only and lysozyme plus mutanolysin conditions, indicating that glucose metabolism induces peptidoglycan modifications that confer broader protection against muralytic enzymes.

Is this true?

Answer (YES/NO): YES